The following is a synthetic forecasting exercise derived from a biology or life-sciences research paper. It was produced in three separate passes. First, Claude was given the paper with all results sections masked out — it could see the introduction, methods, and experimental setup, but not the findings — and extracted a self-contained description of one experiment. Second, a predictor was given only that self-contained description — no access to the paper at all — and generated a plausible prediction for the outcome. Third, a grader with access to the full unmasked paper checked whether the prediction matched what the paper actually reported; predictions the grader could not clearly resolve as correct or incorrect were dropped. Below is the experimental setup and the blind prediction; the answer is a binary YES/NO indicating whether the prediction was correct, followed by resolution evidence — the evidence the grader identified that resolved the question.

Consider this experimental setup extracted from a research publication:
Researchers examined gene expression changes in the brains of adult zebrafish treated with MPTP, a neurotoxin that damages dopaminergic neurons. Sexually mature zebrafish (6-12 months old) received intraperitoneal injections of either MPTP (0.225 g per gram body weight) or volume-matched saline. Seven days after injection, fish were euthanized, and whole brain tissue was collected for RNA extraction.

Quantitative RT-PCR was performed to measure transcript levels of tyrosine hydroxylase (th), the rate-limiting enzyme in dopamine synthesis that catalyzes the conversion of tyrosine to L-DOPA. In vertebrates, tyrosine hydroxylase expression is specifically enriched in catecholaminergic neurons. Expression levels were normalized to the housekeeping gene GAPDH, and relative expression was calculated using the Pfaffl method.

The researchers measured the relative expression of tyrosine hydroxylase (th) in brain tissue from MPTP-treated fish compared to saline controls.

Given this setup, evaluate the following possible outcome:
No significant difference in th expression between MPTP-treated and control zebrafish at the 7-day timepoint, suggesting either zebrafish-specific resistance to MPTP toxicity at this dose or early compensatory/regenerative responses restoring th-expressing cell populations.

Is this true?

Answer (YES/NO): YES